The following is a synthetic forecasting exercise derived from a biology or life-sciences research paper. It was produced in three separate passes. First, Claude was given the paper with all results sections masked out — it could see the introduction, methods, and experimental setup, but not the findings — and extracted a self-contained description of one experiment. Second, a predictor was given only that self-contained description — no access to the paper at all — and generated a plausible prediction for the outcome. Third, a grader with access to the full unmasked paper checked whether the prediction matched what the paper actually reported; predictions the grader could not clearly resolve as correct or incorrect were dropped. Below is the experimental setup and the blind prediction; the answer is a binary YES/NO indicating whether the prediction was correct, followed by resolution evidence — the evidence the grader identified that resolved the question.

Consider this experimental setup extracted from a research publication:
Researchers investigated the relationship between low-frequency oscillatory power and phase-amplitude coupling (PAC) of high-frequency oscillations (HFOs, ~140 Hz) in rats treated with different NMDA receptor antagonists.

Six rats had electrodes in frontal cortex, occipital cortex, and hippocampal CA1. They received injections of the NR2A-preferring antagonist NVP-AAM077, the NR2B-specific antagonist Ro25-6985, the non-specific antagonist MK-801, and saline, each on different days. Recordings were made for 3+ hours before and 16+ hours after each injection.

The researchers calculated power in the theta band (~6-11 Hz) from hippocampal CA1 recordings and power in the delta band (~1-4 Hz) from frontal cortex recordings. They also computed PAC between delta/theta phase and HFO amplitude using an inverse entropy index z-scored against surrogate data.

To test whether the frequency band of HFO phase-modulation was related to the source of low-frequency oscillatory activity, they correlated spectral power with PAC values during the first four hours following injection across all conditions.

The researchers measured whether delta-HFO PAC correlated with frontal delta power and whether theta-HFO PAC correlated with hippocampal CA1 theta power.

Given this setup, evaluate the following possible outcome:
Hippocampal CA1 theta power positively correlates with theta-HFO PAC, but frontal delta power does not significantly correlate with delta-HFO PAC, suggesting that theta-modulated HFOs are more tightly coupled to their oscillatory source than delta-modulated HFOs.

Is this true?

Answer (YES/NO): NO